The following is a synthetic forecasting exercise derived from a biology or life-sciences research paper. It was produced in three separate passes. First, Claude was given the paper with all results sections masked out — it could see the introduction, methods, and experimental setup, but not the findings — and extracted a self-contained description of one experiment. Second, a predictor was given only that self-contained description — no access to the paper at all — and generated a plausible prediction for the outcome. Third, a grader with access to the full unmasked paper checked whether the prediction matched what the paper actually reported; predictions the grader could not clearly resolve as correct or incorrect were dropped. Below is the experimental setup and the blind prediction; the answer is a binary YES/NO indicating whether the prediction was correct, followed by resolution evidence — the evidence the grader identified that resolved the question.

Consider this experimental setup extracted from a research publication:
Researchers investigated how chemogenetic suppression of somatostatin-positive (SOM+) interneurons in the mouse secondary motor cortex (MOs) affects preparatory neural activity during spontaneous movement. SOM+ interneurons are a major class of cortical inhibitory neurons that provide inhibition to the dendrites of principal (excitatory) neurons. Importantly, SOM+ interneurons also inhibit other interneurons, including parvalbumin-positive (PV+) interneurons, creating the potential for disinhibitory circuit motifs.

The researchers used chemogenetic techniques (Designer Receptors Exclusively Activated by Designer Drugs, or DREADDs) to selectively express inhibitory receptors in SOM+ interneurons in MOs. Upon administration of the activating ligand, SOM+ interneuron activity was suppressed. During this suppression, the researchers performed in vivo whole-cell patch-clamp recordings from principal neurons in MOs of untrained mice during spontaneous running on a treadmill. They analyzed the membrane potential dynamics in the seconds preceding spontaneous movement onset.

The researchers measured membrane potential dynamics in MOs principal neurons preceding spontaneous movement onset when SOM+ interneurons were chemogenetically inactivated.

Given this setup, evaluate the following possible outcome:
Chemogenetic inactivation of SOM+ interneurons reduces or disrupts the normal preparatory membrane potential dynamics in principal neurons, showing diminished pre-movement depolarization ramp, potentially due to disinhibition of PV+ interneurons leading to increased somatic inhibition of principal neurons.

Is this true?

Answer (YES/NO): YES